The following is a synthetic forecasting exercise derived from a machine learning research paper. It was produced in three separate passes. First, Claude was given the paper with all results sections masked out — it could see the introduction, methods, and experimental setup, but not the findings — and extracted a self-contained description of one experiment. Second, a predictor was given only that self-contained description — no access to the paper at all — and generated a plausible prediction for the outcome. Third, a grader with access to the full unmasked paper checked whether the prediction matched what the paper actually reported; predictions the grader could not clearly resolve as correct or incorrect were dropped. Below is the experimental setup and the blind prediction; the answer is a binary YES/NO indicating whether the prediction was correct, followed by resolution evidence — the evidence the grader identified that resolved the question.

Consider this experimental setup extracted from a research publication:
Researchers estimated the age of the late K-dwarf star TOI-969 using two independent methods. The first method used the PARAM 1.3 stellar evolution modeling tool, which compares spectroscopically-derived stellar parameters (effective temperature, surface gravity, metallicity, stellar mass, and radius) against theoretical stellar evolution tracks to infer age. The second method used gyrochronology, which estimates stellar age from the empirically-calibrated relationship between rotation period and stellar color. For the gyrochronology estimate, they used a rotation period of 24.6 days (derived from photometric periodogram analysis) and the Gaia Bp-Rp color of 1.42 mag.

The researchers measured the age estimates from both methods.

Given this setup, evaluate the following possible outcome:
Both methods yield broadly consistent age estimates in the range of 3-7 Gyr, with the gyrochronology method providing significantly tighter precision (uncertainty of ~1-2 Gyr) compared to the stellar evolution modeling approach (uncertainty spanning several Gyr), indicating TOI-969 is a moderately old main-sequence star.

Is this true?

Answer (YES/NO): NO